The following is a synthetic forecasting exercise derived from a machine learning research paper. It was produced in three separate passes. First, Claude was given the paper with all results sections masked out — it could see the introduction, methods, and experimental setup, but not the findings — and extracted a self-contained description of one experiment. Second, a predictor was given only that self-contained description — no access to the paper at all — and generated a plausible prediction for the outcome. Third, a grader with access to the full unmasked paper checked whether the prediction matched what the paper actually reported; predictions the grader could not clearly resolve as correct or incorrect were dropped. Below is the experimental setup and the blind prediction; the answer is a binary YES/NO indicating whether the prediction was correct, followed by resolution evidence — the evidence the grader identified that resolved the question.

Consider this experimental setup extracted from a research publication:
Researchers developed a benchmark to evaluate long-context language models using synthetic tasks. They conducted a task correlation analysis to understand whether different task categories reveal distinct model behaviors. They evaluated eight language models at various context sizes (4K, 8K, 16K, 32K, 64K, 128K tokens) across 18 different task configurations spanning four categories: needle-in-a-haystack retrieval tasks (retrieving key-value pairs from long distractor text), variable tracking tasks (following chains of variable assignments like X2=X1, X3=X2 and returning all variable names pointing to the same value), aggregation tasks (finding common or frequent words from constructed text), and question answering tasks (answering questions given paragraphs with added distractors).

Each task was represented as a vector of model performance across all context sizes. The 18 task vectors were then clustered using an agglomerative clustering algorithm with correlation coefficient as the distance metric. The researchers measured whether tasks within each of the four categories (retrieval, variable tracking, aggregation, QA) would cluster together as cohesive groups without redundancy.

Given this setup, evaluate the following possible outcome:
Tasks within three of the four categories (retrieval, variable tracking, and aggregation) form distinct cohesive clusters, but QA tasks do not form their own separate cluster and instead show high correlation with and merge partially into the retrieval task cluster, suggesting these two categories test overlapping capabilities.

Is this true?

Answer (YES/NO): NO